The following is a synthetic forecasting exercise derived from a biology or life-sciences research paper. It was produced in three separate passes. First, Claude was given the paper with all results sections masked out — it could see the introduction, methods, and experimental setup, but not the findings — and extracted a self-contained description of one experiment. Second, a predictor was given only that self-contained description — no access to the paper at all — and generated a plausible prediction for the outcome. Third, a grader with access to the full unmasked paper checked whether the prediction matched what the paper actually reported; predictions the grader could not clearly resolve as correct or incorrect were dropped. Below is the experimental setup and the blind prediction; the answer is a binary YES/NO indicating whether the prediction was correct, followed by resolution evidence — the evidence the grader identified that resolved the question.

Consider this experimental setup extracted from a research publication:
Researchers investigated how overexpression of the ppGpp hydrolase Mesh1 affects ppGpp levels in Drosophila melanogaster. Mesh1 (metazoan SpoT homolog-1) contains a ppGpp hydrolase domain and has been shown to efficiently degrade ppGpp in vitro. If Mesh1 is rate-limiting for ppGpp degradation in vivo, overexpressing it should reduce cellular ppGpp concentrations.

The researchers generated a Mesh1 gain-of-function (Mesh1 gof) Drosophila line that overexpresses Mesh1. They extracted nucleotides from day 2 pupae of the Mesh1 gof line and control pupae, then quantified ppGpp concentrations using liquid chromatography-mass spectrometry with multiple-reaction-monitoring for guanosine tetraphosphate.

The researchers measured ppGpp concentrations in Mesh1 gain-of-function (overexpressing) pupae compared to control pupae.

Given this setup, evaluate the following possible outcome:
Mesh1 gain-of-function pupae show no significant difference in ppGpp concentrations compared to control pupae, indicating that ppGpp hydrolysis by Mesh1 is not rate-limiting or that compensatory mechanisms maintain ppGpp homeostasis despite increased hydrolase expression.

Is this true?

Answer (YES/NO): YES